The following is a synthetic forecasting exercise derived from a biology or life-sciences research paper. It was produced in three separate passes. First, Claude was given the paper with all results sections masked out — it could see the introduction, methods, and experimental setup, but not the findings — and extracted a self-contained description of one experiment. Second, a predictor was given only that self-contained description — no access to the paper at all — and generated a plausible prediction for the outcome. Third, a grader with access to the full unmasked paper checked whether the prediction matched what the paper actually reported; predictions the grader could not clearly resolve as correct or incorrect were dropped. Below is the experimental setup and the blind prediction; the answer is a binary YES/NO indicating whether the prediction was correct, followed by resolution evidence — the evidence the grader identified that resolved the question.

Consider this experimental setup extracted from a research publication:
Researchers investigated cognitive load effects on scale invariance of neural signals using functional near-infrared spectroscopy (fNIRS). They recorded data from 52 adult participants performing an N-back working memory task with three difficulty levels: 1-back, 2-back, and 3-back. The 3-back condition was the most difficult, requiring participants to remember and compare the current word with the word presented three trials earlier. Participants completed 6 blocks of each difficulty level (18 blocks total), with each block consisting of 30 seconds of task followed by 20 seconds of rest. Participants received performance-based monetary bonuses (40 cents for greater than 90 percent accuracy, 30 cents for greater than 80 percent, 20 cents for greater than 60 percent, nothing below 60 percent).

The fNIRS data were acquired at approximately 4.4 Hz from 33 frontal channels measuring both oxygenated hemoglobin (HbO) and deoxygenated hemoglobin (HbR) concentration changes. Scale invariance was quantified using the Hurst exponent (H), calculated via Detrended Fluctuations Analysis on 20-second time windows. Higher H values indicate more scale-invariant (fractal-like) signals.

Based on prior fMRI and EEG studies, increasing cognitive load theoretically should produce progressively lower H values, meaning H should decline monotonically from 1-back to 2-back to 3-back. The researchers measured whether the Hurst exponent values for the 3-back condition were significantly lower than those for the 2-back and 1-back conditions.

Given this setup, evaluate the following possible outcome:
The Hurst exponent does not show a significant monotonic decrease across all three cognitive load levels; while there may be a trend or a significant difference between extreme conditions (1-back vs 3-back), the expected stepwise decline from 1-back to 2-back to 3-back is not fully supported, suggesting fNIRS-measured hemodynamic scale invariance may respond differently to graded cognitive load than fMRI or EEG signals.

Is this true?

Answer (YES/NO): NO